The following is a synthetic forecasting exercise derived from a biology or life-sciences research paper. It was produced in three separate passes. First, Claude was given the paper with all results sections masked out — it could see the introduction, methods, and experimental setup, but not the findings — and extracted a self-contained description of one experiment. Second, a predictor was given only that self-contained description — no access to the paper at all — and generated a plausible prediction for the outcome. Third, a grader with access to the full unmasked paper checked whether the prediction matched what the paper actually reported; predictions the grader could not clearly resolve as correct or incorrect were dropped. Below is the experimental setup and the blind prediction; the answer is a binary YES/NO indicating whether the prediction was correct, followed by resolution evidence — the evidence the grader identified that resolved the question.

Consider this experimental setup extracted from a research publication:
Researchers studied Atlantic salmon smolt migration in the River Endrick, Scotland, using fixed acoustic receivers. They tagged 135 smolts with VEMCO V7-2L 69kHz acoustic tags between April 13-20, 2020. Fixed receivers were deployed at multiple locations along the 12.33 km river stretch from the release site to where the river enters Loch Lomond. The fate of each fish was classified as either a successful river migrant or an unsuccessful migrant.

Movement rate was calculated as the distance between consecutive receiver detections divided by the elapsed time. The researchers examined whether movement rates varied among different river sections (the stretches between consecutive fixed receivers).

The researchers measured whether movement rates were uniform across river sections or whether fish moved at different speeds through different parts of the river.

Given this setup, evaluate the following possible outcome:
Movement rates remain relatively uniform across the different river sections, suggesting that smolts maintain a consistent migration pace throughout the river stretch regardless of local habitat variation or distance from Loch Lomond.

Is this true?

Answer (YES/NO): NO